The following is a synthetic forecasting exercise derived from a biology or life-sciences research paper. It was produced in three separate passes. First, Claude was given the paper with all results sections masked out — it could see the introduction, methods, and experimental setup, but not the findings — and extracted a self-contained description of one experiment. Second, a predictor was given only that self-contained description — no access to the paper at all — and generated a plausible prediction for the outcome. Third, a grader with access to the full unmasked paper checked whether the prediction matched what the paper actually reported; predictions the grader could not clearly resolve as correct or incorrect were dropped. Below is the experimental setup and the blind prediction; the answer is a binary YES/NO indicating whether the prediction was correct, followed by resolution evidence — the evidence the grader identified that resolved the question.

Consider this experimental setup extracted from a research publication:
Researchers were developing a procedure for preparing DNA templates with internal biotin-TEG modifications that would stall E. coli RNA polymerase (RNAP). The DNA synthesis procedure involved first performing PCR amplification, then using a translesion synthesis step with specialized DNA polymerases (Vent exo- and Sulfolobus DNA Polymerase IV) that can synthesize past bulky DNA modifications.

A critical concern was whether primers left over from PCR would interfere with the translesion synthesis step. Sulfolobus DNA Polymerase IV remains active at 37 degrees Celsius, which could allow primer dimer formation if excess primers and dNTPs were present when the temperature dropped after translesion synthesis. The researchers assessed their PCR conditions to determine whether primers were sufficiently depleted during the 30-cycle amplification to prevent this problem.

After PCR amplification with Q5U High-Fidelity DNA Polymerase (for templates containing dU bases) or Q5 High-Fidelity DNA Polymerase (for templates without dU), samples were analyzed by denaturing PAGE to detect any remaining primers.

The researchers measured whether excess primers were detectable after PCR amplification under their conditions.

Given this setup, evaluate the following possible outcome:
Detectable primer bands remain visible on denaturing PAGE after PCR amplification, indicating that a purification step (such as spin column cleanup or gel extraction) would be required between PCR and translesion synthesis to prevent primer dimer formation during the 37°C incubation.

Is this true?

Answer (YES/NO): NO